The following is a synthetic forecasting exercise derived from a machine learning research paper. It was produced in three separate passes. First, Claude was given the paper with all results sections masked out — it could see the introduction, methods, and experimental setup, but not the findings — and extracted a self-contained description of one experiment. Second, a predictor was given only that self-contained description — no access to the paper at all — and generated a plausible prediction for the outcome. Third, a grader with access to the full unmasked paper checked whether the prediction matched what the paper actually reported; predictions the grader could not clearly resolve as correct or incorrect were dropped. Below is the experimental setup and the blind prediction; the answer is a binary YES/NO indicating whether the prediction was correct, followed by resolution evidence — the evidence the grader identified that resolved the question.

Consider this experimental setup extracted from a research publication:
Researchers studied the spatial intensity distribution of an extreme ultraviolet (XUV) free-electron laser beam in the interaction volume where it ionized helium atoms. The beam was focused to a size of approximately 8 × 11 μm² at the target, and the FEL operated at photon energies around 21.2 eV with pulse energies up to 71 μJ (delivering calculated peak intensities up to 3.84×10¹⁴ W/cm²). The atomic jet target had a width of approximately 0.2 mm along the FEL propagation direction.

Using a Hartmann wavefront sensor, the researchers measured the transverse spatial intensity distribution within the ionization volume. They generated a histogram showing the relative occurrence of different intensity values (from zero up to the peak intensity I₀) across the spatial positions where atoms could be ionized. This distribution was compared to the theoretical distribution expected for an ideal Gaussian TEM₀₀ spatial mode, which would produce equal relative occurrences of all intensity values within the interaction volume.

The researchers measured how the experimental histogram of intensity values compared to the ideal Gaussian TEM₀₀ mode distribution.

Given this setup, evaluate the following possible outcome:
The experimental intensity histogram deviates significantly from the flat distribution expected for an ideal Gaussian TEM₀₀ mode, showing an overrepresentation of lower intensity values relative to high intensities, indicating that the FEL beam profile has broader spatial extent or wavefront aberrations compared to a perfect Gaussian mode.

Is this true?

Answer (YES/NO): YES